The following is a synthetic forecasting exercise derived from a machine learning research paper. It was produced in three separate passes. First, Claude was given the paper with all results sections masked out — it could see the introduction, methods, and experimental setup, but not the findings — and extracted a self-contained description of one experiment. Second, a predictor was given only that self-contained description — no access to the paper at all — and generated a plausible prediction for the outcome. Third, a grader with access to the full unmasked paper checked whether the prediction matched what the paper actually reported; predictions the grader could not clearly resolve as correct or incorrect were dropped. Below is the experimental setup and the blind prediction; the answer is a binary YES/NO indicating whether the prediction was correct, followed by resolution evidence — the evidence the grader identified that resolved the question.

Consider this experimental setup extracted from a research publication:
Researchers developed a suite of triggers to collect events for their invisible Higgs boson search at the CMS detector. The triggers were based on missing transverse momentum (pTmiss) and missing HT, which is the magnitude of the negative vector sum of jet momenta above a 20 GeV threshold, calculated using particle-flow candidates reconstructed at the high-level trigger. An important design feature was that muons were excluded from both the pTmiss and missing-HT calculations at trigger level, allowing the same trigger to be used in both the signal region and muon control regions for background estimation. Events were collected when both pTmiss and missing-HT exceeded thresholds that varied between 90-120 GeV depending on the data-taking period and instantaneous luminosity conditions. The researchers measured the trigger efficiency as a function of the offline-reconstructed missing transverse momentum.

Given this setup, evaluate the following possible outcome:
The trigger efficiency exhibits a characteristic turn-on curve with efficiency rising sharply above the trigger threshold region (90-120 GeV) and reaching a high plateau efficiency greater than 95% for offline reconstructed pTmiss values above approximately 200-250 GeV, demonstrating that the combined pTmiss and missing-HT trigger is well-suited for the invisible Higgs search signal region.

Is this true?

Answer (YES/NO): NO